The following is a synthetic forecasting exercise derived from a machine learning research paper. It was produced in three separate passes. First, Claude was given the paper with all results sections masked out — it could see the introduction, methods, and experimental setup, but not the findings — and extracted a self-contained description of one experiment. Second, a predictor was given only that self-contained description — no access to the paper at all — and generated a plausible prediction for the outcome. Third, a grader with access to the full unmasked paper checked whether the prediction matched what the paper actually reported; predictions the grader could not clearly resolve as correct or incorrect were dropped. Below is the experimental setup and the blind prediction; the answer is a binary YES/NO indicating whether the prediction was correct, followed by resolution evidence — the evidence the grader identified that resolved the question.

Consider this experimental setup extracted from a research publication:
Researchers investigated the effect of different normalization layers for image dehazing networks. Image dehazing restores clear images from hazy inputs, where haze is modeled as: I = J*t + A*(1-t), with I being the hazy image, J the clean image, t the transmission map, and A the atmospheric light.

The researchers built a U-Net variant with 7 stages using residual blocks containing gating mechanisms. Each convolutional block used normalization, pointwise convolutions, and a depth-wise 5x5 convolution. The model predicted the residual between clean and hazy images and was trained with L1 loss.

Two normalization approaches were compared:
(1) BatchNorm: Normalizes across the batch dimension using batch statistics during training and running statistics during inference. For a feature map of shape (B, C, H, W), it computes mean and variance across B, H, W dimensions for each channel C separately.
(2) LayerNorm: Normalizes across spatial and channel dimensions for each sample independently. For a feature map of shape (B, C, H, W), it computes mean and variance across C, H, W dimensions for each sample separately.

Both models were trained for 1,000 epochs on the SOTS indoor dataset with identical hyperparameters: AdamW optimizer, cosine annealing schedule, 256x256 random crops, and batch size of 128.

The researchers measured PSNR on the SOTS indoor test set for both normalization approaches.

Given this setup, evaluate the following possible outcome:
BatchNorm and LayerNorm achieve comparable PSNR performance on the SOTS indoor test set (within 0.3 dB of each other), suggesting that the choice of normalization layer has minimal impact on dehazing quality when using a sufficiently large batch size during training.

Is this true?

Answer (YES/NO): NO